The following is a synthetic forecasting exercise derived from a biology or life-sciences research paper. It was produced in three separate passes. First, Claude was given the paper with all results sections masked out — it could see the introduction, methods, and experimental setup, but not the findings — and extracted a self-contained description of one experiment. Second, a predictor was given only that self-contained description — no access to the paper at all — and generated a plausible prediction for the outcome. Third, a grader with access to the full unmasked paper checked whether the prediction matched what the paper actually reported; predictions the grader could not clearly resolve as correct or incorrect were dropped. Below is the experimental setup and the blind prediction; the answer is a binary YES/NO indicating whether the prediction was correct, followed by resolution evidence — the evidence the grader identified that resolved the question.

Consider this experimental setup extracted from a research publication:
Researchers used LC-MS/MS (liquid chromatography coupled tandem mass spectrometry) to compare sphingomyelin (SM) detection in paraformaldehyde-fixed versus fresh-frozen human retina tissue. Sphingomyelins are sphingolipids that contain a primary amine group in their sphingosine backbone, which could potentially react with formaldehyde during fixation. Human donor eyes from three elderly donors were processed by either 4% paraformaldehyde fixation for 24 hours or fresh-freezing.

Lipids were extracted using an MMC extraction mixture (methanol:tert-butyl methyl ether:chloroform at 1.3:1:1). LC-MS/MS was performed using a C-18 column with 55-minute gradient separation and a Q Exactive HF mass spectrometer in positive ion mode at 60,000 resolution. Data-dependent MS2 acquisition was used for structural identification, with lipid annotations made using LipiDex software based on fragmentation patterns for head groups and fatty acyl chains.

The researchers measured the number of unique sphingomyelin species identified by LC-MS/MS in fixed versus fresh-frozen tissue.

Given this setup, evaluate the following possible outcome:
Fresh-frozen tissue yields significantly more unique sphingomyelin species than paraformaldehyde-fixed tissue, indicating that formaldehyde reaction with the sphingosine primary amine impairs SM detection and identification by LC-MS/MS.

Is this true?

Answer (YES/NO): NO